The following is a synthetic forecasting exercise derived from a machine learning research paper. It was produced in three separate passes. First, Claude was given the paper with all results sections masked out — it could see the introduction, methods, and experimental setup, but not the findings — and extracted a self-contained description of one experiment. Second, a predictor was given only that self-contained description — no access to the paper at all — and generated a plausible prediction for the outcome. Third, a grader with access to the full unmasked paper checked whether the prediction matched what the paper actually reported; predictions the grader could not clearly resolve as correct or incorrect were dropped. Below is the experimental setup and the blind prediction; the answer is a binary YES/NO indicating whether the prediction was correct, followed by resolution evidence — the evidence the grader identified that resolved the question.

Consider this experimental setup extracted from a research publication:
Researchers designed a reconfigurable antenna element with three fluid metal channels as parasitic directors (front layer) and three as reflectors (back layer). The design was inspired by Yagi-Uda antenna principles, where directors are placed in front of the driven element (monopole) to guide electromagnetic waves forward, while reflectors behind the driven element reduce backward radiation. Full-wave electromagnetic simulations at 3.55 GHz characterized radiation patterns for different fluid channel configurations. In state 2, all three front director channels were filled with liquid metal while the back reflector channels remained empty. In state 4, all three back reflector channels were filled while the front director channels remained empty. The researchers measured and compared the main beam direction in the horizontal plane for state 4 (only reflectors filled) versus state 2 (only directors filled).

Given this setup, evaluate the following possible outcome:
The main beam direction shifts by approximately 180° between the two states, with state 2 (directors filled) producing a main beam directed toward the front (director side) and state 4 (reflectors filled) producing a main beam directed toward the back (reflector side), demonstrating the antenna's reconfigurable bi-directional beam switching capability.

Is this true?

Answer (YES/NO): YES